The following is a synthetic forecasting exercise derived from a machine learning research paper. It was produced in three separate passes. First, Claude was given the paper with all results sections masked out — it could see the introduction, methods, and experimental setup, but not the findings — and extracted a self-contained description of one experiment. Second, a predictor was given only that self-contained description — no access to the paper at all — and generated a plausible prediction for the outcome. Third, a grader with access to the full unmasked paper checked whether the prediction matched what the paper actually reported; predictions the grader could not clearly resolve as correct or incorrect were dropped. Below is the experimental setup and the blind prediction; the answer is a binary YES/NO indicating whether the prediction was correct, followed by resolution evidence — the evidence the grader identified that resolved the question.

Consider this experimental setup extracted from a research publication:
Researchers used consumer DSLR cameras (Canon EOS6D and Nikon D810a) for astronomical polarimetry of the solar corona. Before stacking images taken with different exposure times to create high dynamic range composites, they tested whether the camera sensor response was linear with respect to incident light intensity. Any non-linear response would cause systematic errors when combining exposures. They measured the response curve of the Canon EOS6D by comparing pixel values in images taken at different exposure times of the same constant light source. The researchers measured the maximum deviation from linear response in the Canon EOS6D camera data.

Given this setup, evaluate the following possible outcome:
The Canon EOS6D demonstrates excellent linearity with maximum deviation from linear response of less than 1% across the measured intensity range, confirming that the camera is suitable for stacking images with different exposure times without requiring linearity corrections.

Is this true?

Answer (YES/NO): NO